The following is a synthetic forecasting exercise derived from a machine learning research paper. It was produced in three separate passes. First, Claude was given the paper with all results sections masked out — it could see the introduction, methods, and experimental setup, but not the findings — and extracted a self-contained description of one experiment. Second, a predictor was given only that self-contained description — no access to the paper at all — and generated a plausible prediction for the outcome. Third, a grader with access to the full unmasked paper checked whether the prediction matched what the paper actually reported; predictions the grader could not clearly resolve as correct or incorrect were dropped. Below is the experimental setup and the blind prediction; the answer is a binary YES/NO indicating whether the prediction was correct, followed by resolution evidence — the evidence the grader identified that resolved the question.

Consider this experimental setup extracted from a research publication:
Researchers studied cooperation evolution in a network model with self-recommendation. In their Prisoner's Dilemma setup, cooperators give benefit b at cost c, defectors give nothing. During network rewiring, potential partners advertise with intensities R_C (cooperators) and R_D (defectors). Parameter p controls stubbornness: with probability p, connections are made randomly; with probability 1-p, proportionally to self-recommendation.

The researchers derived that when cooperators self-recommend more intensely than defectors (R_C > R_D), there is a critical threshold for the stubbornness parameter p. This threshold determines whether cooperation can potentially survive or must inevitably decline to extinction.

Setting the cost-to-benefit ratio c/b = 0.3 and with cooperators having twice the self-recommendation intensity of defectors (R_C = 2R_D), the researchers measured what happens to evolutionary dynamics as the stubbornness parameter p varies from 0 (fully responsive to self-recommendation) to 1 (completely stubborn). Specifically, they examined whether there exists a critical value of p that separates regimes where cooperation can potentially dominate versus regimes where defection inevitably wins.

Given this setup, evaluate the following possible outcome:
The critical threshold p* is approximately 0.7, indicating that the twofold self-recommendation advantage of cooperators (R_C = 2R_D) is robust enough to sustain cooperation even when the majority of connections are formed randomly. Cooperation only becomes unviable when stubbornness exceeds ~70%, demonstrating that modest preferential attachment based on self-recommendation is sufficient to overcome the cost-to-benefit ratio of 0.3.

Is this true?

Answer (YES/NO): NO